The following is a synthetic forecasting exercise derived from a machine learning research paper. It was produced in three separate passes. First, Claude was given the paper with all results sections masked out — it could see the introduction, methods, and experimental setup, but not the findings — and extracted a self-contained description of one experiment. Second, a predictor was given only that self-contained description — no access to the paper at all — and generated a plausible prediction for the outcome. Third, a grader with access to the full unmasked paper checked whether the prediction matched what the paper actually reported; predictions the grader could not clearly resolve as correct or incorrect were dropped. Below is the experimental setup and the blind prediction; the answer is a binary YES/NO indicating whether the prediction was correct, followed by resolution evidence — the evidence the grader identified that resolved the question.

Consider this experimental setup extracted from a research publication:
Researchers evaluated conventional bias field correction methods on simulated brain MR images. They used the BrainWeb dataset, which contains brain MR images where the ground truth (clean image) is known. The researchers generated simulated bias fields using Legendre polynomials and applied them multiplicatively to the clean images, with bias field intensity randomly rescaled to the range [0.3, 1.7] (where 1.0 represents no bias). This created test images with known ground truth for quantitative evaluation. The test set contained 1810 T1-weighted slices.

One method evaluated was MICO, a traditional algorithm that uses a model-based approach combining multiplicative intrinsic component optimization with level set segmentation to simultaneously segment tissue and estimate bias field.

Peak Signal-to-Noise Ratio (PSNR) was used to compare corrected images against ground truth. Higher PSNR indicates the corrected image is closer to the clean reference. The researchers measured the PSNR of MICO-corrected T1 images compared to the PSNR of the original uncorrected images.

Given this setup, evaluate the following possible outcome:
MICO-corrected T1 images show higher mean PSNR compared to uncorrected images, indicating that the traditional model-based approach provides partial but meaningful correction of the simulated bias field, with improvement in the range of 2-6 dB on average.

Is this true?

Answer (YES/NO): NO